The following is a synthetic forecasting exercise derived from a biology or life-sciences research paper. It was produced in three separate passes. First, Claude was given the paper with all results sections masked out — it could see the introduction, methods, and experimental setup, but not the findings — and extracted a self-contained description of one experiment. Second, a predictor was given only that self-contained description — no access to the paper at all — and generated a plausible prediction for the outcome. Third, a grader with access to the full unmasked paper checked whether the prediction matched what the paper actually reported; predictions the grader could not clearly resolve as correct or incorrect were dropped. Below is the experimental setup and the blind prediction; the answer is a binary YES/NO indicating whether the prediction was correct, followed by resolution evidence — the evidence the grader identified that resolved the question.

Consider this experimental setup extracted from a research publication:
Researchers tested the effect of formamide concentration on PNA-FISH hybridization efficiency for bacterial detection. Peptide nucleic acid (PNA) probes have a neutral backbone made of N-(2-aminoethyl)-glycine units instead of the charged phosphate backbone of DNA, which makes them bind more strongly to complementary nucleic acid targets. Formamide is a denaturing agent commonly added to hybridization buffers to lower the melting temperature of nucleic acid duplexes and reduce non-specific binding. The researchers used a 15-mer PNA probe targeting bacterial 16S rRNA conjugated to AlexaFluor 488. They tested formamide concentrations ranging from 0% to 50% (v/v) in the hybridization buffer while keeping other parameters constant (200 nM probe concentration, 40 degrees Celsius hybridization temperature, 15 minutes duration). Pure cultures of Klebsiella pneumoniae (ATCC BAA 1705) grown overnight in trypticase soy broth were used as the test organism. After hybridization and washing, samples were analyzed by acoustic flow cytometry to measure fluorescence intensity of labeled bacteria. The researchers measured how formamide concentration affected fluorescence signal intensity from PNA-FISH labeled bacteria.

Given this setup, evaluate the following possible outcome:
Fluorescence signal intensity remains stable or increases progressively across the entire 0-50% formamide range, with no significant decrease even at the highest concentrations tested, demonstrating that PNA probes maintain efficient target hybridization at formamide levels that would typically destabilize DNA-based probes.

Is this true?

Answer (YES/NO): NO